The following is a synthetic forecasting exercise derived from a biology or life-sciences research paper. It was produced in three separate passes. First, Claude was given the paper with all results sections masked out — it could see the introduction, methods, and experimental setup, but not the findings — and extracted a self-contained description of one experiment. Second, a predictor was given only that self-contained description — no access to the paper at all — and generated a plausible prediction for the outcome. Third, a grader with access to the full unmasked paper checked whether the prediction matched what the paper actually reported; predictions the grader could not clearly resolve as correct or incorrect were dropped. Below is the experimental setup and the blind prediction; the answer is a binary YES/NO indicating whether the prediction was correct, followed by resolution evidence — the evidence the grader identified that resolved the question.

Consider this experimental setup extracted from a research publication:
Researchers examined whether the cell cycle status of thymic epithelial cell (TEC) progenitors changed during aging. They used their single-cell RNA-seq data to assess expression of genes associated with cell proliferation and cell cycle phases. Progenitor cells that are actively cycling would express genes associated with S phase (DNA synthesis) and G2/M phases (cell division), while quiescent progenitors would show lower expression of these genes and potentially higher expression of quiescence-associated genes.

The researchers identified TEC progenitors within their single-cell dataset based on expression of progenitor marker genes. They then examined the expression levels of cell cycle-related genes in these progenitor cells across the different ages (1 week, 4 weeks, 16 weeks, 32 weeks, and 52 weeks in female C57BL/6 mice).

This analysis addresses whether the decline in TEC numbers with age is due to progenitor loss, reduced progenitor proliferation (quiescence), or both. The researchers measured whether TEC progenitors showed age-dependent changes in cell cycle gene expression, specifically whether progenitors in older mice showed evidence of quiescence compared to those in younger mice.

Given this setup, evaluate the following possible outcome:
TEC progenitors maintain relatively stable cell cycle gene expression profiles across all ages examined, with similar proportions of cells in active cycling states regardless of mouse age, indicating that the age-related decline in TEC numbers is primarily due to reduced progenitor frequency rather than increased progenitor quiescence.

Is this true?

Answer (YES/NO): NO